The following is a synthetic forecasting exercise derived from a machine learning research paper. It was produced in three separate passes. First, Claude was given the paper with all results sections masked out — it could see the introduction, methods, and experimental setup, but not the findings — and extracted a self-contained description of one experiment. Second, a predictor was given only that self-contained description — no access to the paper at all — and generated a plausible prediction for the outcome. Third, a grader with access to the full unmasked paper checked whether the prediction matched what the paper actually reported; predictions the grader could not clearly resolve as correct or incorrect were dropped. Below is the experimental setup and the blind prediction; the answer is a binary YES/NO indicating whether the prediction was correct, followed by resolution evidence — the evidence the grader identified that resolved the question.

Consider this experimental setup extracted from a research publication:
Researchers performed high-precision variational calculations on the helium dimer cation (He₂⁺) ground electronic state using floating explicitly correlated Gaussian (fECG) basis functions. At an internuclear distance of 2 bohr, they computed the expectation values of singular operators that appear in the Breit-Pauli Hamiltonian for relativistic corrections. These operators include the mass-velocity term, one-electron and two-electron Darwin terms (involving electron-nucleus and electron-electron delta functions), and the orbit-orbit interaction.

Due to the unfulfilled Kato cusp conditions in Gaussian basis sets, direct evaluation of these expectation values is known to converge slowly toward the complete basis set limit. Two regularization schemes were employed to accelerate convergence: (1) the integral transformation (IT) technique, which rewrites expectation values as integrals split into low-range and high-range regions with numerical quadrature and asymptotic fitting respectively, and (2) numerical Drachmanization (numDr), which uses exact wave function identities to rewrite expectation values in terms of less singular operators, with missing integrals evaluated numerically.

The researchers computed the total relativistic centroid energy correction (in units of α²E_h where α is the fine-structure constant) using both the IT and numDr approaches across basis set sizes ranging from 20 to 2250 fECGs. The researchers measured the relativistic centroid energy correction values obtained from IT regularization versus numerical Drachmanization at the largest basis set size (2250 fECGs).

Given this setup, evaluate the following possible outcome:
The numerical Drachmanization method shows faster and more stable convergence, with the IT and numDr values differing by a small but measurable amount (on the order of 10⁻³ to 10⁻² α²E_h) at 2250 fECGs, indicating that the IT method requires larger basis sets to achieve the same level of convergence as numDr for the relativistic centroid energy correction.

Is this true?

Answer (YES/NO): NO